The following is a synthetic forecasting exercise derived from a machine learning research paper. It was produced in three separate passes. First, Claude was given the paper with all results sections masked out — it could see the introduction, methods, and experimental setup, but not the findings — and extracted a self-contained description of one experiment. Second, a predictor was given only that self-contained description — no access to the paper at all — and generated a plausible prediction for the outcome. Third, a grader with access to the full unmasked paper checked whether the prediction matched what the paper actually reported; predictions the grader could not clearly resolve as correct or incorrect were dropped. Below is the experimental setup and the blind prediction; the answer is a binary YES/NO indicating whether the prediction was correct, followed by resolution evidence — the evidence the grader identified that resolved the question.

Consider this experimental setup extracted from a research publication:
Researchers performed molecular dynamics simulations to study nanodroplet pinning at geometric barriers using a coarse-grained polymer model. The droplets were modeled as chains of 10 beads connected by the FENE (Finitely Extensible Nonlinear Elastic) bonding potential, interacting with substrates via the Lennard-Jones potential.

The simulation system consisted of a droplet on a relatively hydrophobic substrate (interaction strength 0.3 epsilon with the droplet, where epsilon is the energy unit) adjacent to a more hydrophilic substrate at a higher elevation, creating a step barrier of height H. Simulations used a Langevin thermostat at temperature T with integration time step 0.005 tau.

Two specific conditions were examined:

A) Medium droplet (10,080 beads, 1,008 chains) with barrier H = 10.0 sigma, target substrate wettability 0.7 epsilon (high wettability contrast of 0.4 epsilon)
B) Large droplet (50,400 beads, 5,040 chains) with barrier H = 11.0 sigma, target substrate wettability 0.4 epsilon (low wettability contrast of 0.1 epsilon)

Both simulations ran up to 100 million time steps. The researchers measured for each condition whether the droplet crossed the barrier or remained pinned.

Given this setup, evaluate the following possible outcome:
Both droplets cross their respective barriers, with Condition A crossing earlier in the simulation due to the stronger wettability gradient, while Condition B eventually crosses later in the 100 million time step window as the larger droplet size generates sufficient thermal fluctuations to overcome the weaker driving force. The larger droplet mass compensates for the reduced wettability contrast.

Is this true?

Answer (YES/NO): NO